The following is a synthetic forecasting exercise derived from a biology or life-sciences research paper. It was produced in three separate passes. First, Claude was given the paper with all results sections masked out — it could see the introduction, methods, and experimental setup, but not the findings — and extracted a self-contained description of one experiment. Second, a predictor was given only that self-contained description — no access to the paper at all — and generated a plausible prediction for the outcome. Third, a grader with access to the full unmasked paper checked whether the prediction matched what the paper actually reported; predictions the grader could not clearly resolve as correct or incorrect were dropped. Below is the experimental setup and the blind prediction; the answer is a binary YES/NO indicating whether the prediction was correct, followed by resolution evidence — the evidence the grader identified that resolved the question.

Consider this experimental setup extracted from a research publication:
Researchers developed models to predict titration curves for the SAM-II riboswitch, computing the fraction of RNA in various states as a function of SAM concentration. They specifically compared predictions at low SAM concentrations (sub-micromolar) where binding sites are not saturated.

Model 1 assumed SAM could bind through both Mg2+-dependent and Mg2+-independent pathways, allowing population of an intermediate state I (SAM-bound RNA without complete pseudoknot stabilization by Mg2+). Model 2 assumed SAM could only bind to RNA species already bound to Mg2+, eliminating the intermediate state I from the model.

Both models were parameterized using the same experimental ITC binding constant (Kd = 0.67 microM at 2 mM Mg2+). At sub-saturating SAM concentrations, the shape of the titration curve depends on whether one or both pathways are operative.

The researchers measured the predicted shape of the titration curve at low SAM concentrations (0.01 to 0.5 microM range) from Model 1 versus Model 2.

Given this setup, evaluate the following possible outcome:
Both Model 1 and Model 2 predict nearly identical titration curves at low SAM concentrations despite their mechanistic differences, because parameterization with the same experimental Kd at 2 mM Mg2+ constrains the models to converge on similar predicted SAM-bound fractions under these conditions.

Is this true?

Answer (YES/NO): YES